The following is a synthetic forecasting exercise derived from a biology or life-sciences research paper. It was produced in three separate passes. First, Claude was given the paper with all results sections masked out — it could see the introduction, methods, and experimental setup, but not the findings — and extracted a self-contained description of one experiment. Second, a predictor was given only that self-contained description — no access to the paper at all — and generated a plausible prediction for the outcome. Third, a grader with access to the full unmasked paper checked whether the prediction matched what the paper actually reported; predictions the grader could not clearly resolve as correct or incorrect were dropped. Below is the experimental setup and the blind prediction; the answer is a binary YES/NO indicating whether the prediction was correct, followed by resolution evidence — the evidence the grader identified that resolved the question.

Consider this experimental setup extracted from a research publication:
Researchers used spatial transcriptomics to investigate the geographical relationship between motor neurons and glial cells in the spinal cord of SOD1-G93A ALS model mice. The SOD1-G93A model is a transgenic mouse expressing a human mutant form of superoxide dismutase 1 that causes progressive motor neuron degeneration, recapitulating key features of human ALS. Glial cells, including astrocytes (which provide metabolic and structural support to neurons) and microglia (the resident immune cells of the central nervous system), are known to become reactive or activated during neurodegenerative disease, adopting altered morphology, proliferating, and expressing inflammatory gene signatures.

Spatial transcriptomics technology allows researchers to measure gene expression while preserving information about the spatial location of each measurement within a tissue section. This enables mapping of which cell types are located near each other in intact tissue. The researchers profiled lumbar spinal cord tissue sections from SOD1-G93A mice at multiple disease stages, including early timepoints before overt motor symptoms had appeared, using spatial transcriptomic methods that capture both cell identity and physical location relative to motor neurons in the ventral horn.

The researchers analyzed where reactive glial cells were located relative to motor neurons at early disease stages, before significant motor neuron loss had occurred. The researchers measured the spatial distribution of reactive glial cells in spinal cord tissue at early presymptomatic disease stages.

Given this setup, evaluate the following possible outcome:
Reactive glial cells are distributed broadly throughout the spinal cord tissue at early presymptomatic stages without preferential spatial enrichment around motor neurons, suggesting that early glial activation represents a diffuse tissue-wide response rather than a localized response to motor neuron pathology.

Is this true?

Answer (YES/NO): NO